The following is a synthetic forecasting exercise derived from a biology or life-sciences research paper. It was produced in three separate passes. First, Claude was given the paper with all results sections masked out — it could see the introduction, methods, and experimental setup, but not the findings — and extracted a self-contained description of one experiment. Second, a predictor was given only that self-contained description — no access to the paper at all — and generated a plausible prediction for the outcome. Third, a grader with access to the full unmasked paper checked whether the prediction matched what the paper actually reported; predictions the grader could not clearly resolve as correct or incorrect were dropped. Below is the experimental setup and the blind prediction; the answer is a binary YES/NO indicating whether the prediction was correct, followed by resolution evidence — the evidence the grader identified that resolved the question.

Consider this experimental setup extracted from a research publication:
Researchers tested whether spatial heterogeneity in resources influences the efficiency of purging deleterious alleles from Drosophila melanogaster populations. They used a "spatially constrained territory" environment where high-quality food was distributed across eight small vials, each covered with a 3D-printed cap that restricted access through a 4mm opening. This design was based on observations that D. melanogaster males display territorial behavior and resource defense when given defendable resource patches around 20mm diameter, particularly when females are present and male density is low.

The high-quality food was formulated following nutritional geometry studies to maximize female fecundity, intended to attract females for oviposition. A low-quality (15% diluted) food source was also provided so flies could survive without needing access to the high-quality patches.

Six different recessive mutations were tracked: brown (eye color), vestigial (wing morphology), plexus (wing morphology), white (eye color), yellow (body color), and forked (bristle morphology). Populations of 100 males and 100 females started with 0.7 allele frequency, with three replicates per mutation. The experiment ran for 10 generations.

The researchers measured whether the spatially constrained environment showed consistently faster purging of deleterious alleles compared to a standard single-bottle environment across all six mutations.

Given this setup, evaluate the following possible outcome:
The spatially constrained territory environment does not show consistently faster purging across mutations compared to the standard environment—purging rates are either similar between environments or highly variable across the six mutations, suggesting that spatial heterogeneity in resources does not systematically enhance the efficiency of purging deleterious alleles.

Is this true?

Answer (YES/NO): YES